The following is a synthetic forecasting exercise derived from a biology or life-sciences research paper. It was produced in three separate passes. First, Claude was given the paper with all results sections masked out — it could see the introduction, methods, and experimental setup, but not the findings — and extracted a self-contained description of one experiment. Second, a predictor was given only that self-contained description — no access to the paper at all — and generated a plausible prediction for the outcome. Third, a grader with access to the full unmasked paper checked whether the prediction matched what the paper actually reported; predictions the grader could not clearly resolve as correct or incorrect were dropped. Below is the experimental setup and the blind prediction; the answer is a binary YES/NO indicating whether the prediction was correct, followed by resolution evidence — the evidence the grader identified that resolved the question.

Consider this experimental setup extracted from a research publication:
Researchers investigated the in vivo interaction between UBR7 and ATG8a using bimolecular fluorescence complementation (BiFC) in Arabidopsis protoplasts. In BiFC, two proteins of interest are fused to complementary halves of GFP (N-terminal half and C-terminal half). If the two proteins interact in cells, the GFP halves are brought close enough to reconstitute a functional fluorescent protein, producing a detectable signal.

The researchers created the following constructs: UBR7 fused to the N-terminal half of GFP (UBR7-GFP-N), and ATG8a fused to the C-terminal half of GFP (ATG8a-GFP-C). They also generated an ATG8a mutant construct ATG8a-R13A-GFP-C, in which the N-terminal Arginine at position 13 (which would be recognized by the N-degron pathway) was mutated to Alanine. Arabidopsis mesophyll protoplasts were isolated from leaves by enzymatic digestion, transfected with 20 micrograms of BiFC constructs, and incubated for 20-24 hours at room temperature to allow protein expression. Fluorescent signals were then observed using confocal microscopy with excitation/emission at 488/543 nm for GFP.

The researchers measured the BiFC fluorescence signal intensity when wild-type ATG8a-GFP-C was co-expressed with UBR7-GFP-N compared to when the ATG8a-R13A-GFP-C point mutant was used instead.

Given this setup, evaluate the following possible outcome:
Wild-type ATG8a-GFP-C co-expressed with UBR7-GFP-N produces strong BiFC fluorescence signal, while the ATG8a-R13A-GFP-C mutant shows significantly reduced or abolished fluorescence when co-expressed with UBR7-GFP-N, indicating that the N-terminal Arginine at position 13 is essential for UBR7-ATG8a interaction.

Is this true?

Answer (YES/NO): YES